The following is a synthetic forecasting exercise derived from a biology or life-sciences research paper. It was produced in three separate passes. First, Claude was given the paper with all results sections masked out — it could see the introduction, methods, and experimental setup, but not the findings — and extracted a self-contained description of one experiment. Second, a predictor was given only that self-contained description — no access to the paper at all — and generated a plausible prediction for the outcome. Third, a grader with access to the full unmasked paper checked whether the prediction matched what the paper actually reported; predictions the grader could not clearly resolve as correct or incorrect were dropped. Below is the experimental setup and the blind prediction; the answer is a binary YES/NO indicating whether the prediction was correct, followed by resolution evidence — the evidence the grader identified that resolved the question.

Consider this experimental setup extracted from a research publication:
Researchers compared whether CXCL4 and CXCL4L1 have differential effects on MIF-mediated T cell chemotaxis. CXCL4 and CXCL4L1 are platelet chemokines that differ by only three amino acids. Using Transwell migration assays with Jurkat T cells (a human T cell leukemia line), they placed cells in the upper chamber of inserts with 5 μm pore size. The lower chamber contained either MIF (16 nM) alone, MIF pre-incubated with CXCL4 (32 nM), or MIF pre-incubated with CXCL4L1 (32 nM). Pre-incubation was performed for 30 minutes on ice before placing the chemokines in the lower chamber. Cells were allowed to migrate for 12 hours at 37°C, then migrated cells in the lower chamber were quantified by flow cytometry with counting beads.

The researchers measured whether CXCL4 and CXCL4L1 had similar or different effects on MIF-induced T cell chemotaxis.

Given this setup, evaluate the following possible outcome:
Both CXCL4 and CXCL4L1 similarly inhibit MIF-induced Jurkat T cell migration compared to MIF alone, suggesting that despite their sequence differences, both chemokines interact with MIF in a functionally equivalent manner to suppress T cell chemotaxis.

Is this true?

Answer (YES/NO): NO